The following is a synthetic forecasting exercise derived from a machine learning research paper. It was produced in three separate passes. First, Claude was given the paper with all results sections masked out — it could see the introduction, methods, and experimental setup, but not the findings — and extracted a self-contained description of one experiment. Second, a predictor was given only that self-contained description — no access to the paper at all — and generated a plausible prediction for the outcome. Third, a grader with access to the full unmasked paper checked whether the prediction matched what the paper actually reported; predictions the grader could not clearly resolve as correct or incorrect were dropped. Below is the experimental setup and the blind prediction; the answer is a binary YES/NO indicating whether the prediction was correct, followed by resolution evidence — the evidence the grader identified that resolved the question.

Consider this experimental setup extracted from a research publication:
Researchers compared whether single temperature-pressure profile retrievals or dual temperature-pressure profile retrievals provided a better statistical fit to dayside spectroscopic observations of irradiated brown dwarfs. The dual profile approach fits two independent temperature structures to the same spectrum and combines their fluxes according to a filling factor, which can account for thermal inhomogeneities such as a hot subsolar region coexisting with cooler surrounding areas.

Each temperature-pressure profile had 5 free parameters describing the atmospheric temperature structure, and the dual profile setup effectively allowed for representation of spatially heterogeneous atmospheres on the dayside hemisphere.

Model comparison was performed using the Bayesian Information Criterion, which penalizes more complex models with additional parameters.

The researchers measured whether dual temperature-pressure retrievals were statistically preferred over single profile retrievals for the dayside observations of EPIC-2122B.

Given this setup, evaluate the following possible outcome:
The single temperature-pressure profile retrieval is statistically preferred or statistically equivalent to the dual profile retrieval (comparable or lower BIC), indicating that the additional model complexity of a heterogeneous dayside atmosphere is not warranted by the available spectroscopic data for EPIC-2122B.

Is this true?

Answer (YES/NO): NO